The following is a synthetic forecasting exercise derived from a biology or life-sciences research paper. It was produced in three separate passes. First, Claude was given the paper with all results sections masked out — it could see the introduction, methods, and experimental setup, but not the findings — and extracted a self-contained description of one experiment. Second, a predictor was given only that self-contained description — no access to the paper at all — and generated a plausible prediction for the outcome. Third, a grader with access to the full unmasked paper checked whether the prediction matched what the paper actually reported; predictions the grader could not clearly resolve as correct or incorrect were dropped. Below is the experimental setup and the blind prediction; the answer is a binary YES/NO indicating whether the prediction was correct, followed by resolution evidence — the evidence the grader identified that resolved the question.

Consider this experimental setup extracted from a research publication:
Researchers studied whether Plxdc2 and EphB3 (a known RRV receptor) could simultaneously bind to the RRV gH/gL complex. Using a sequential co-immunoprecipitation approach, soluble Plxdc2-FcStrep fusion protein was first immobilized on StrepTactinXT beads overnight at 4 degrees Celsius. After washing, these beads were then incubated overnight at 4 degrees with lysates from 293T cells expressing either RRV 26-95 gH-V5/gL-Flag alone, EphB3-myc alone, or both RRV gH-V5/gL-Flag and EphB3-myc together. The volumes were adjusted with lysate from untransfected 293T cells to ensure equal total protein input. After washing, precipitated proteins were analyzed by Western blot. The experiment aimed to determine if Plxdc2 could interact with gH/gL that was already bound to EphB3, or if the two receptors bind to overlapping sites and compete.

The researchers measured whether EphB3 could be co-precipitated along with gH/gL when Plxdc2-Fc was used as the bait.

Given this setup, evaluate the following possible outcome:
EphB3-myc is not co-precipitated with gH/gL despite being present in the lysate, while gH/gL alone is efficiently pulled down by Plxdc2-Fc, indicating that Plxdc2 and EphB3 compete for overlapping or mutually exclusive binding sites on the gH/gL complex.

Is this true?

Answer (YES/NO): NO